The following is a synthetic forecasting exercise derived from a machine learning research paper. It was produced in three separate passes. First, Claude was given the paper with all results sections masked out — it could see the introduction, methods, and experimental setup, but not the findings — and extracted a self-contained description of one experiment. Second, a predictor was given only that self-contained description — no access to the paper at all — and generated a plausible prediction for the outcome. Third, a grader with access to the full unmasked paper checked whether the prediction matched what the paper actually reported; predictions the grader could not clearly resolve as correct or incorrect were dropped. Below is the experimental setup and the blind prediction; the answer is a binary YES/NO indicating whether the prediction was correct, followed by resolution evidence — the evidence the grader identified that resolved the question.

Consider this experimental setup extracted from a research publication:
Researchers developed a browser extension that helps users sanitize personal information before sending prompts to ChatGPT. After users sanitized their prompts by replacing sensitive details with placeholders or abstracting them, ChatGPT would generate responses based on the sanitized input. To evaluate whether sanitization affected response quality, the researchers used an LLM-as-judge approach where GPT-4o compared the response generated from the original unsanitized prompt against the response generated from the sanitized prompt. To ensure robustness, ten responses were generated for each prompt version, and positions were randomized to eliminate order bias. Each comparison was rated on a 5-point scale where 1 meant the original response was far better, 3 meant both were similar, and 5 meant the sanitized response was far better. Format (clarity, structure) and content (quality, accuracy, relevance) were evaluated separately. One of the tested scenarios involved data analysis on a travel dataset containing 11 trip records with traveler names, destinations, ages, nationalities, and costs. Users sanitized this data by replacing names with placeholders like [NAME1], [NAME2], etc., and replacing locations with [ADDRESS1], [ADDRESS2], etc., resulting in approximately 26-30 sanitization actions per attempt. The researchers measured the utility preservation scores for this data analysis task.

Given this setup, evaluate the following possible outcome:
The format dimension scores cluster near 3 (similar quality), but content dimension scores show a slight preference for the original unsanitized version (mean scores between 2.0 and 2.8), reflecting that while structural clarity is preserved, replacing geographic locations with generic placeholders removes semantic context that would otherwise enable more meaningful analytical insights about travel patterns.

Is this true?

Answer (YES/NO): YES